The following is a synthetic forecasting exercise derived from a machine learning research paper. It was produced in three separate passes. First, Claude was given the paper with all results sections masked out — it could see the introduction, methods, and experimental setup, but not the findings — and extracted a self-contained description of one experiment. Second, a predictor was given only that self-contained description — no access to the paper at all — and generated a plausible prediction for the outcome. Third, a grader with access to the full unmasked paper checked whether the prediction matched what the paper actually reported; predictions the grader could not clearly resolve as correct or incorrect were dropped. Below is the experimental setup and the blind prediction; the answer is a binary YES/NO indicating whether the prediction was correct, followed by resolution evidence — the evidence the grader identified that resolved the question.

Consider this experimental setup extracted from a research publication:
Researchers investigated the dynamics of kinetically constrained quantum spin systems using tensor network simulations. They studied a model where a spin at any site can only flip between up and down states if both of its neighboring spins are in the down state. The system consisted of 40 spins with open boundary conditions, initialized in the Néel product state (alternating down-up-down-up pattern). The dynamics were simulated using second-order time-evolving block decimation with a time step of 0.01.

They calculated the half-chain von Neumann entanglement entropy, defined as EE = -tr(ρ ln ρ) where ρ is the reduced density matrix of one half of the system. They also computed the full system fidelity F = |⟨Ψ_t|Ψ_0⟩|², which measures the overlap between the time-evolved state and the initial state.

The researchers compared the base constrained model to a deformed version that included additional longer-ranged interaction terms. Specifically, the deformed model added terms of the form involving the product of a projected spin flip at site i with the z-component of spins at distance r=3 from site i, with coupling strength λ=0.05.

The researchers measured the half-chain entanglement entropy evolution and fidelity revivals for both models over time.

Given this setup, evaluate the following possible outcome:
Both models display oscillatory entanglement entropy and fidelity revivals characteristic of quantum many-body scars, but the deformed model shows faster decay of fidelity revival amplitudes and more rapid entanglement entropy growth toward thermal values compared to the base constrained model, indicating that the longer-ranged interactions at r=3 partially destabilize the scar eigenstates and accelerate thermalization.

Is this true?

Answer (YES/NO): NO